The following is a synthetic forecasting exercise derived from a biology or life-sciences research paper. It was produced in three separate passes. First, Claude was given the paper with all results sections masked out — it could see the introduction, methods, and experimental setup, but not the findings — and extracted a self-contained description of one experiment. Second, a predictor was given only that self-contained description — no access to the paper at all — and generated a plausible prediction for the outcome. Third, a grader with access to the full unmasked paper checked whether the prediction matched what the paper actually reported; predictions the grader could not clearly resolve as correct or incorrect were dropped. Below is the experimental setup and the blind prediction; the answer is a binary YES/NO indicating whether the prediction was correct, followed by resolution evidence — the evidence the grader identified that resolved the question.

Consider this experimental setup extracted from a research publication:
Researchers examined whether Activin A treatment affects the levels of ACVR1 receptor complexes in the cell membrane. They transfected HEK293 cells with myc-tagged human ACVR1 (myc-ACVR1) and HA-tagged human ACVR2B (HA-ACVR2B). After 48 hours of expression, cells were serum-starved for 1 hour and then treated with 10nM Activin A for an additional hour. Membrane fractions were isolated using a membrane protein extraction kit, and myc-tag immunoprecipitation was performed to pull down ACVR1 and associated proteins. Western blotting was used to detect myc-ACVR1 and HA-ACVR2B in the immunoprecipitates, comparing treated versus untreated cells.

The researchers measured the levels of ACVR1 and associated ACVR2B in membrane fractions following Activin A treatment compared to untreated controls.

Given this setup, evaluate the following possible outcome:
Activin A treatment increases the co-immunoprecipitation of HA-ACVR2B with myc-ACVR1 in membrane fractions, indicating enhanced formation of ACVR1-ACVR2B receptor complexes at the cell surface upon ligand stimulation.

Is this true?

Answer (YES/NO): NO